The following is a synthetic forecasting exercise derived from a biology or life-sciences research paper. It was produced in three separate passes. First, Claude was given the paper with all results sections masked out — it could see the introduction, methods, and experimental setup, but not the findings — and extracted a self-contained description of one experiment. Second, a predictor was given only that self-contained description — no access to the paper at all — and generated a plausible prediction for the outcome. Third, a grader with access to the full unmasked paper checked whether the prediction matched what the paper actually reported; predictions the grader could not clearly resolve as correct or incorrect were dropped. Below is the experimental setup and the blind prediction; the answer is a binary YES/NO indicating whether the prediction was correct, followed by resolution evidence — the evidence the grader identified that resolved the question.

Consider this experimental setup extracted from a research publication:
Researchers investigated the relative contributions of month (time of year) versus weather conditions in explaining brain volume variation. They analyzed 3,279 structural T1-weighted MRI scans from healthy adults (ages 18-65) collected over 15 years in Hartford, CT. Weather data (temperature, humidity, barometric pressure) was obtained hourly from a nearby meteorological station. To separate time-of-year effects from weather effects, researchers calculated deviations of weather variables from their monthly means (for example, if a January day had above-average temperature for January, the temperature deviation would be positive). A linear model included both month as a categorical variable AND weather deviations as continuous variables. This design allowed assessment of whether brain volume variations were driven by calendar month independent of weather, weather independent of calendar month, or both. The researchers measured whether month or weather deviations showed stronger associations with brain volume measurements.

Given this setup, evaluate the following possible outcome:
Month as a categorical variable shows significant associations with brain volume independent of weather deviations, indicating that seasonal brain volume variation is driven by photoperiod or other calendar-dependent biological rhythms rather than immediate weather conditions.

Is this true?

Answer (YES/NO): NO